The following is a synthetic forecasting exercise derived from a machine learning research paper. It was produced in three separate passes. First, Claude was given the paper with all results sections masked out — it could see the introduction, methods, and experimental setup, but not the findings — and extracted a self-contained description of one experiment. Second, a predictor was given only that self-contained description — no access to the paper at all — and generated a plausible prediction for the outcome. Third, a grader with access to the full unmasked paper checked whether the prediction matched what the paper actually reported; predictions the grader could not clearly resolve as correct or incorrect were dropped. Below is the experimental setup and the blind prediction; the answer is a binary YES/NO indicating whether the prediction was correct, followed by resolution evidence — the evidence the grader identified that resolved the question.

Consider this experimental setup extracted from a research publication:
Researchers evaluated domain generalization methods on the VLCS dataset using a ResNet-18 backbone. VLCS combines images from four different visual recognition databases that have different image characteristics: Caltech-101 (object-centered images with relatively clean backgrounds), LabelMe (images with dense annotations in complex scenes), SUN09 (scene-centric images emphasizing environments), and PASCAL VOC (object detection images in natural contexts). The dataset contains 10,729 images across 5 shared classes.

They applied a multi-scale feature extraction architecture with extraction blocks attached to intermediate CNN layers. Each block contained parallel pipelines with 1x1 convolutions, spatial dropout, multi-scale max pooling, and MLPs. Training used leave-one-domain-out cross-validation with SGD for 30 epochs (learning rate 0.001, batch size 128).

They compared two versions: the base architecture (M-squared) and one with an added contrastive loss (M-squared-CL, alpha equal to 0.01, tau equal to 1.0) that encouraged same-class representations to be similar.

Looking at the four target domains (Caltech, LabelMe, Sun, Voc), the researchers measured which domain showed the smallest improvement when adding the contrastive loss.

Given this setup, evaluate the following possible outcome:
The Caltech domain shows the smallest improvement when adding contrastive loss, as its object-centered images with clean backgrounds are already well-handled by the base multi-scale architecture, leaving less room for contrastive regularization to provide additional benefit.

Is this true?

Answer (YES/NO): YES